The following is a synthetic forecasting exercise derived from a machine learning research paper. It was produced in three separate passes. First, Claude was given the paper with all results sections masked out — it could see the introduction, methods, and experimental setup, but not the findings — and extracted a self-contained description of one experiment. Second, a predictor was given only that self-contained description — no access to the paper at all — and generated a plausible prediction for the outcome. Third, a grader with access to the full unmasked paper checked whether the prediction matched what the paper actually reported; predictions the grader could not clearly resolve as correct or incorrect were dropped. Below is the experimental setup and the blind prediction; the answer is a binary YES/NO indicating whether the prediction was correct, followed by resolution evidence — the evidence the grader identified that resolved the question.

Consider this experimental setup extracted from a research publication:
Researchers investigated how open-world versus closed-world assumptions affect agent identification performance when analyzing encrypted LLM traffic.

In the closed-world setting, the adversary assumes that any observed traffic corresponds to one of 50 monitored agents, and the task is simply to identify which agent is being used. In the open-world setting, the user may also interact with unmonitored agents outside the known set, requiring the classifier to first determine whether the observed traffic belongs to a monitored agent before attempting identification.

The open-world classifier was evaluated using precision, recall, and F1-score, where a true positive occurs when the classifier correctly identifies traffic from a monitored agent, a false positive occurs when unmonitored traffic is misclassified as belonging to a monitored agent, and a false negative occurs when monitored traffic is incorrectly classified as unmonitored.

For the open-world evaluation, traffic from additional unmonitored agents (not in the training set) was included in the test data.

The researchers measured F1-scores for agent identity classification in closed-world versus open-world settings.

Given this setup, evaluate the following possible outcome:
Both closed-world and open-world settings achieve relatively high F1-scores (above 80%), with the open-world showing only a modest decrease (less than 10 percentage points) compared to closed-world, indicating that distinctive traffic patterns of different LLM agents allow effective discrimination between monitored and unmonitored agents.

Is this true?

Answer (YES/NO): YES